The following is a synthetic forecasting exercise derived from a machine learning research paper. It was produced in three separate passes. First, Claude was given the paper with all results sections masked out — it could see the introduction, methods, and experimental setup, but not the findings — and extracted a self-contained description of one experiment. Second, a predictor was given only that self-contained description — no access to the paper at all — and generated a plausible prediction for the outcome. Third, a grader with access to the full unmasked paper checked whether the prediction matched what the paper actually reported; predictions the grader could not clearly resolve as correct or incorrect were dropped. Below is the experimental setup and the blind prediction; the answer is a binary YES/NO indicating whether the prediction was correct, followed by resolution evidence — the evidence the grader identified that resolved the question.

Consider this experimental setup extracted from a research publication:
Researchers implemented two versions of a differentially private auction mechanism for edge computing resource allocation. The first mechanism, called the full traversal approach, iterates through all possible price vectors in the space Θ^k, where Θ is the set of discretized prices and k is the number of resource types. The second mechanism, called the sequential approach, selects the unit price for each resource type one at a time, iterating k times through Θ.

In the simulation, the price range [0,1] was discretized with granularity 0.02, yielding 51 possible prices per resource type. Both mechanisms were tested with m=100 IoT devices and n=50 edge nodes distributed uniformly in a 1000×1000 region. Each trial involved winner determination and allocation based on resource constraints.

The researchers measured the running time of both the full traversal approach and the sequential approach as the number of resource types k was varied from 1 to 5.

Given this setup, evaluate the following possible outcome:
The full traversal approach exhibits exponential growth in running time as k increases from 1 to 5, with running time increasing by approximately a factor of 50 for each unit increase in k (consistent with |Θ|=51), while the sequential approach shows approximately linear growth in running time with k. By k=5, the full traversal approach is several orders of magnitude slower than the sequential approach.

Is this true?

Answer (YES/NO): NO